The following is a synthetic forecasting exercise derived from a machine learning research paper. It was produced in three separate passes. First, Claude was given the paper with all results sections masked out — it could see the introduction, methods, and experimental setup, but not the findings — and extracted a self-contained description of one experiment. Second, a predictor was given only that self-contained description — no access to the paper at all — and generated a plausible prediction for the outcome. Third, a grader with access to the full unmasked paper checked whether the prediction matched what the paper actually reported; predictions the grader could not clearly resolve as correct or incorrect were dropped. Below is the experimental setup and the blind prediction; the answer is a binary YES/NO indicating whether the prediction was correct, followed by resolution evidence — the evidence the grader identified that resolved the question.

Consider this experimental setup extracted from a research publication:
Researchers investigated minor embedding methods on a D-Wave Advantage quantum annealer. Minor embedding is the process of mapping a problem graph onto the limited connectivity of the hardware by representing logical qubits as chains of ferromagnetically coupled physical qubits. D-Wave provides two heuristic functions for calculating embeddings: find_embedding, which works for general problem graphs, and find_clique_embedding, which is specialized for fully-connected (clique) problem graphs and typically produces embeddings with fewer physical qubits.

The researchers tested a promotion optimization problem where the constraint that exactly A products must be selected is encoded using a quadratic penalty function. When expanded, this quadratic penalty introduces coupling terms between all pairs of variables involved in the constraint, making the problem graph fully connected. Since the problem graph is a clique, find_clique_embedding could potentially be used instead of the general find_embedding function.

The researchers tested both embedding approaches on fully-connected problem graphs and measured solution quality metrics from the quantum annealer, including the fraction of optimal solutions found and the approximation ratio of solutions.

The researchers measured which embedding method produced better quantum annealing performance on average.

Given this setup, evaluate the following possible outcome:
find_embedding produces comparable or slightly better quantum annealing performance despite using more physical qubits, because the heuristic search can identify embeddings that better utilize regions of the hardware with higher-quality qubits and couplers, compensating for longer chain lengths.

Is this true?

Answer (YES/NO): YES